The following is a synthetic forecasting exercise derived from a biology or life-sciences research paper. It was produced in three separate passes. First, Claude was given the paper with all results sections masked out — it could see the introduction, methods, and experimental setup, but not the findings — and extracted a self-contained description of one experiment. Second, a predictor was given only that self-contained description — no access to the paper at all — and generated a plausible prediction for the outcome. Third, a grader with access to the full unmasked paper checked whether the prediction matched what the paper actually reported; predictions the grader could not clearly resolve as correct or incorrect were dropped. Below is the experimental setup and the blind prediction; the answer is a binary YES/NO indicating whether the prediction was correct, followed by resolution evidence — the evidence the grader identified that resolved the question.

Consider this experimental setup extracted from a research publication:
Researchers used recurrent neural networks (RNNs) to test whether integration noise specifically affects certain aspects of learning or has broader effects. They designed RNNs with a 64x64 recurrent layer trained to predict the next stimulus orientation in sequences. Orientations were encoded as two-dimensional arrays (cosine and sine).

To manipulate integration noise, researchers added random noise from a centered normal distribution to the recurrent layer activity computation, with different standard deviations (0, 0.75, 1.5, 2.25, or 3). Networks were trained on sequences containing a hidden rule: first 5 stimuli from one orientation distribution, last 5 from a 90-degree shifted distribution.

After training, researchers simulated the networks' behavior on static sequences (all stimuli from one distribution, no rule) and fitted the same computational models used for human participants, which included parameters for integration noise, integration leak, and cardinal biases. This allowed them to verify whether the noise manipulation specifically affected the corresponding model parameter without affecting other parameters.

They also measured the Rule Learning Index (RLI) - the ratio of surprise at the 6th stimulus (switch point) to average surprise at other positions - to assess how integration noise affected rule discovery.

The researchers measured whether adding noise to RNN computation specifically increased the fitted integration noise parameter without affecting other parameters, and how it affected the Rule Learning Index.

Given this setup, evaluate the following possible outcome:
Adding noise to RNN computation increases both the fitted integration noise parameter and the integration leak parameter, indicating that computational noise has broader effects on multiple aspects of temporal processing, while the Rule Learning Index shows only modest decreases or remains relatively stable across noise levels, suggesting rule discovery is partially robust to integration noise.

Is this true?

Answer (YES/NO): NO